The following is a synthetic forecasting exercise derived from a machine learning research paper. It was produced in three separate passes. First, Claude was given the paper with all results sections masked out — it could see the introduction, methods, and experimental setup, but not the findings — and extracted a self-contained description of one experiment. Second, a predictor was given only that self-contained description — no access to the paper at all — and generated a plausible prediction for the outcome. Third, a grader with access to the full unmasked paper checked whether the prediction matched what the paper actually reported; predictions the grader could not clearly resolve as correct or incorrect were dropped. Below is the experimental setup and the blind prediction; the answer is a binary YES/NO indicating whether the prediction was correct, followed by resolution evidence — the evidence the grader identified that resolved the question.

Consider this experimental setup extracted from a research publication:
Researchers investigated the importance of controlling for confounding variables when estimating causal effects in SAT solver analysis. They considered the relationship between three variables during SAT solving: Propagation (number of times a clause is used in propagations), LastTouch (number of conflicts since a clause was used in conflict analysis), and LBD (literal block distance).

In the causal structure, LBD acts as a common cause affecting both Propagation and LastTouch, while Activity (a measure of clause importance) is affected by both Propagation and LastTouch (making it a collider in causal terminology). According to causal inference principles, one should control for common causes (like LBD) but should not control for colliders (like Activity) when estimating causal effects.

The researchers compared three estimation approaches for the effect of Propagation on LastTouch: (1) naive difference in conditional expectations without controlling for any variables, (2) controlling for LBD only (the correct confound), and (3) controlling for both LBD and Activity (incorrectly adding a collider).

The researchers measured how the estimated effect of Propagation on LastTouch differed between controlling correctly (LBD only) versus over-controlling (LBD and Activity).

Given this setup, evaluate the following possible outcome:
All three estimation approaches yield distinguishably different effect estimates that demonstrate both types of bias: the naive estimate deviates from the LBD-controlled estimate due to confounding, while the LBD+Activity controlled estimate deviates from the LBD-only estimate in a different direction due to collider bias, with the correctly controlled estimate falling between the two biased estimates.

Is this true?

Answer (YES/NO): YES